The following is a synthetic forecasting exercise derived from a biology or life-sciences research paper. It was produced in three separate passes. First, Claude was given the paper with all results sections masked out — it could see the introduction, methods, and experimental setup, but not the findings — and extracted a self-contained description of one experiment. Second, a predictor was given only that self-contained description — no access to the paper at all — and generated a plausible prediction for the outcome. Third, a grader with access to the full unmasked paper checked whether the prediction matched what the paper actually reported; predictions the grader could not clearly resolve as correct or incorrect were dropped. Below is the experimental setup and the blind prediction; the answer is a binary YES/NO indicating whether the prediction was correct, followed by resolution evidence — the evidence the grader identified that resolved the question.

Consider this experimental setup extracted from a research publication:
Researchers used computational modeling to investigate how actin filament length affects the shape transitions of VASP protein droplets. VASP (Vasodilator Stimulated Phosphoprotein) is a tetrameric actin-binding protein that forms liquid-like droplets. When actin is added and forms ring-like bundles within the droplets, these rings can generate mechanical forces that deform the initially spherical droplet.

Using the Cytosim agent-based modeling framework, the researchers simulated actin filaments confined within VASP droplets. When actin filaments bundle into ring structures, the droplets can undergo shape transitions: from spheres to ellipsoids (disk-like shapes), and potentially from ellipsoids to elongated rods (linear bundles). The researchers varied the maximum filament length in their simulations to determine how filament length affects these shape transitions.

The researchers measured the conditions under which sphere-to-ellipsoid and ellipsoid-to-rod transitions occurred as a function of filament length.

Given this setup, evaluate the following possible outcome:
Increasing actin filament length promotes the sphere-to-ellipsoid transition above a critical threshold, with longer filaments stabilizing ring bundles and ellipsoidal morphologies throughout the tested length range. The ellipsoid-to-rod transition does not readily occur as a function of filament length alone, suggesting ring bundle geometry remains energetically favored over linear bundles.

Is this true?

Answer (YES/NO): NO